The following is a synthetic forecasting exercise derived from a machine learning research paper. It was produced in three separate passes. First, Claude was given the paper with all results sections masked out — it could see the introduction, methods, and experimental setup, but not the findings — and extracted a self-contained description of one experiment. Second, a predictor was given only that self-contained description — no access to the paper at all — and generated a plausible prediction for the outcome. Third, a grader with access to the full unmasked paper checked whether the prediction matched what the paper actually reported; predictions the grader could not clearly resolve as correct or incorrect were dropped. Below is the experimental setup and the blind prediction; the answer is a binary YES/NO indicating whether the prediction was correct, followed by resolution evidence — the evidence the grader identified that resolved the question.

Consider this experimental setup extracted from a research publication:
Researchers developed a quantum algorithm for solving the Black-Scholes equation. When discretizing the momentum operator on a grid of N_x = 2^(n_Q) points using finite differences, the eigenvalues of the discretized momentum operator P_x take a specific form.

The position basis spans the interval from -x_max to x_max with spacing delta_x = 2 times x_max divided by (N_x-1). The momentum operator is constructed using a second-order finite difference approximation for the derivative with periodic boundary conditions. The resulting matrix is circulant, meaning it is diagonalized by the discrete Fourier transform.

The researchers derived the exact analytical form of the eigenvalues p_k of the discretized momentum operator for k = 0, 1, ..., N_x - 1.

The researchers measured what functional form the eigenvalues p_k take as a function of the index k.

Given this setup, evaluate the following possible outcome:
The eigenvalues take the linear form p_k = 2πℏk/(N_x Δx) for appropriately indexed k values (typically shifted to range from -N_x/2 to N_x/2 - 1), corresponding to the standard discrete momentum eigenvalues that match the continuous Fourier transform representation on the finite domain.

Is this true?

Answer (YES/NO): NO